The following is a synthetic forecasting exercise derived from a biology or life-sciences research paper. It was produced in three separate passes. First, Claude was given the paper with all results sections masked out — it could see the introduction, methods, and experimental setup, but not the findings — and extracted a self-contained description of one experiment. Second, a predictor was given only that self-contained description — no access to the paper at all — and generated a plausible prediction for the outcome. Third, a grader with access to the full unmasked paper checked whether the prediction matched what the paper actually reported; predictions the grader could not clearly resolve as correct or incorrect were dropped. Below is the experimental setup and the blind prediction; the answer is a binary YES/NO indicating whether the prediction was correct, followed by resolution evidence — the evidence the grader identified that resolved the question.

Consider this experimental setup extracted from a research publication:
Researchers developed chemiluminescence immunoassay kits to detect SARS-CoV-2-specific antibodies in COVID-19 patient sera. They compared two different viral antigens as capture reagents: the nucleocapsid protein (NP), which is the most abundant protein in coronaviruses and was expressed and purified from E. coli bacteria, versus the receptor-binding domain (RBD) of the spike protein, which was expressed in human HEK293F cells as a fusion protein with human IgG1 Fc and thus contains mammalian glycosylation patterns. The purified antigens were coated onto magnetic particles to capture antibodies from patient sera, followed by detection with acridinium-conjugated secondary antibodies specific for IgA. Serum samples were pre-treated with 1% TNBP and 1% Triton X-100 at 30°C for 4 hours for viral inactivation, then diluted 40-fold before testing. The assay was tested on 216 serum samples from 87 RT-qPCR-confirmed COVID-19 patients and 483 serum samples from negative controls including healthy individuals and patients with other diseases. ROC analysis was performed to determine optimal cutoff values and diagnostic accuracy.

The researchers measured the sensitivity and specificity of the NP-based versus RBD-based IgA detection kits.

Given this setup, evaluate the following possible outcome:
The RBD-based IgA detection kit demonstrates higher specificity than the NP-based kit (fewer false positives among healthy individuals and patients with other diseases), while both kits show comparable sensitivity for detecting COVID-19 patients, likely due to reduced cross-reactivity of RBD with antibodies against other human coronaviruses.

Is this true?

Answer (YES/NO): NO